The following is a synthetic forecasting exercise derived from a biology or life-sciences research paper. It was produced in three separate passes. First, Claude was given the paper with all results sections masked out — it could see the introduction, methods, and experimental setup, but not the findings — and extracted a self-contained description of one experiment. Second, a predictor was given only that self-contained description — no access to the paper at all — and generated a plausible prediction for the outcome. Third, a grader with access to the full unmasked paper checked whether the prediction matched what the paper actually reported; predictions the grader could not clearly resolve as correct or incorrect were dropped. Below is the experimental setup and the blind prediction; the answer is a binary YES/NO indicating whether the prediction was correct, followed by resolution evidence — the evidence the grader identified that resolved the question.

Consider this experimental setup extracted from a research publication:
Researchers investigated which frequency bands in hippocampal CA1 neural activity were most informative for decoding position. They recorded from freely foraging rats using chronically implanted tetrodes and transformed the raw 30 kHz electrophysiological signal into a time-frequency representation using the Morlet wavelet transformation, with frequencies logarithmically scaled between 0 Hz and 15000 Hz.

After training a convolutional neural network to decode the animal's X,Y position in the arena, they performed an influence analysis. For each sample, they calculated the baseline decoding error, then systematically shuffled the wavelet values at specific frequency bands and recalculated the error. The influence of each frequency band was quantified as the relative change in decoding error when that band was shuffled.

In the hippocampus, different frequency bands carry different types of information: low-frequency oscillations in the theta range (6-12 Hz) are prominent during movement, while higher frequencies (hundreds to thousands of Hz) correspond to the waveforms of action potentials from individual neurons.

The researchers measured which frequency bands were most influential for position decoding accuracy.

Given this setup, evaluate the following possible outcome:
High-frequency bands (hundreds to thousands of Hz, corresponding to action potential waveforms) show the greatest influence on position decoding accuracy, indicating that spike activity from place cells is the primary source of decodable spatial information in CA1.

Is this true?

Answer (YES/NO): YES